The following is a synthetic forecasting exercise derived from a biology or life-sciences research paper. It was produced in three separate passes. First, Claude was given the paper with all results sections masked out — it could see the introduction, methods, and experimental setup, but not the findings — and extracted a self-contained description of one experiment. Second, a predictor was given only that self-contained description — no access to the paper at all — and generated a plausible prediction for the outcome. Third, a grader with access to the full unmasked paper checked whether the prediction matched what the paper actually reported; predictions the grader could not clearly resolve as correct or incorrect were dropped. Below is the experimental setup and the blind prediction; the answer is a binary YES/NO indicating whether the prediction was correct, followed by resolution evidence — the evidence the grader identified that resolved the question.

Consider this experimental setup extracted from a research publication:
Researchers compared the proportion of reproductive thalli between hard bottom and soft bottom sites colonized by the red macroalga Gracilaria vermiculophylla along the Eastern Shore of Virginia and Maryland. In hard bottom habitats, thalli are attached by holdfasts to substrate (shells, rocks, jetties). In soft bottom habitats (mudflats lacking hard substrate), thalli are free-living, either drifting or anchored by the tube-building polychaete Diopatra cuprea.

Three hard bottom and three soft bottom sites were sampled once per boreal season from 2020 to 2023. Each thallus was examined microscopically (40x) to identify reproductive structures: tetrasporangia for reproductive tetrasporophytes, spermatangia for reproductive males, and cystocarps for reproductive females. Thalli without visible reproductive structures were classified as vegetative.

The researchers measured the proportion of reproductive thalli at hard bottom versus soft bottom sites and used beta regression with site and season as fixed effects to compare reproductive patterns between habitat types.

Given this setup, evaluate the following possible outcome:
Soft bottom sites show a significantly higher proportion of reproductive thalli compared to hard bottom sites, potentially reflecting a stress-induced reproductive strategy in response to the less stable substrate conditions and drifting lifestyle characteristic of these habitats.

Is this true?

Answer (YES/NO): NO